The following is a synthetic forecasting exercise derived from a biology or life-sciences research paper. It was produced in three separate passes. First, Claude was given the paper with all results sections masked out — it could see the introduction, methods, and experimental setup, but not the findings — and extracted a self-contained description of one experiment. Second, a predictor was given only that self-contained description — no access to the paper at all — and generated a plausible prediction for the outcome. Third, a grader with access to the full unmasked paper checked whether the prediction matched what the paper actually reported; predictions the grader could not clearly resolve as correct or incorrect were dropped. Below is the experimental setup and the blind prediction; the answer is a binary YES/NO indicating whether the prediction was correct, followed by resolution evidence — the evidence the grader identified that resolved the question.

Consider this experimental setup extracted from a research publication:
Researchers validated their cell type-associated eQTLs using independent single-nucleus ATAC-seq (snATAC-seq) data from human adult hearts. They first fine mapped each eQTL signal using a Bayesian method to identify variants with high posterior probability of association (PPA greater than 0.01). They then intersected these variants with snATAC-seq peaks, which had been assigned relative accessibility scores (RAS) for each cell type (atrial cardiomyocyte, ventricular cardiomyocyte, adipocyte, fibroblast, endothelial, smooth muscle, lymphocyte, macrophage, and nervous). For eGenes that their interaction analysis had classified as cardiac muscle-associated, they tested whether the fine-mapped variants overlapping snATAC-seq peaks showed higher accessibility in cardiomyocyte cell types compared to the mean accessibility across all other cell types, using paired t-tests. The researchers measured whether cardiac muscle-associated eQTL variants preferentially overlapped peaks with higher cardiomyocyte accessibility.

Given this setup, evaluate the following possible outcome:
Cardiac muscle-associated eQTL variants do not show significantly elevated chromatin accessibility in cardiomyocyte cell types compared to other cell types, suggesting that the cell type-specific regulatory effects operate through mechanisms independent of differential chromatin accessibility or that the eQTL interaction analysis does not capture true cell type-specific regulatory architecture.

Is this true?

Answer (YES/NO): NO